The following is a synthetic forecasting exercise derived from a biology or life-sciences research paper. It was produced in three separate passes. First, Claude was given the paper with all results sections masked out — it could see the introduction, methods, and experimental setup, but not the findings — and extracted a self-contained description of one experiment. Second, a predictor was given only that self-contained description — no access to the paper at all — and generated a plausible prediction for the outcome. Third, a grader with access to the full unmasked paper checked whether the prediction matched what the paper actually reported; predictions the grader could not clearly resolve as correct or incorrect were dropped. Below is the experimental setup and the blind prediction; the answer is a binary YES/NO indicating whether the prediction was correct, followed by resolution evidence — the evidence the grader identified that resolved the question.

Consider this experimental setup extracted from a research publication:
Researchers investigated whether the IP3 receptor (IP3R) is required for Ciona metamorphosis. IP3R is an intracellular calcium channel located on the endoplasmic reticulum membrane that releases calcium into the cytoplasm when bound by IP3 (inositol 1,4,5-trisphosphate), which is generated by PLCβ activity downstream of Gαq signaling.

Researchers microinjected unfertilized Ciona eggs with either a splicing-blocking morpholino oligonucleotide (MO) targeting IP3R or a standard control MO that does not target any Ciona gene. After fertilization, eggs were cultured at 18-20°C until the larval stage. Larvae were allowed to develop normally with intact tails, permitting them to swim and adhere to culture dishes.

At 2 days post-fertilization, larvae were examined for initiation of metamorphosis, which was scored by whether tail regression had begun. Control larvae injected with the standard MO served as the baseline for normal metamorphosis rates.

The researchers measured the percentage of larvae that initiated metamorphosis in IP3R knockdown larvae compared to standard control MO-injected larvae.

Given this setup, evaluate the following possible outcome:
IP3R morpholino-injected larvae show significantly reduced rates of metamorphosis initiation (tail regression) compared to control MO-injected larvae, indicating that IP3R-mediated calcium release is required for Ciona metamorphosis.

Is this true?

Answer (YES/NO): YES